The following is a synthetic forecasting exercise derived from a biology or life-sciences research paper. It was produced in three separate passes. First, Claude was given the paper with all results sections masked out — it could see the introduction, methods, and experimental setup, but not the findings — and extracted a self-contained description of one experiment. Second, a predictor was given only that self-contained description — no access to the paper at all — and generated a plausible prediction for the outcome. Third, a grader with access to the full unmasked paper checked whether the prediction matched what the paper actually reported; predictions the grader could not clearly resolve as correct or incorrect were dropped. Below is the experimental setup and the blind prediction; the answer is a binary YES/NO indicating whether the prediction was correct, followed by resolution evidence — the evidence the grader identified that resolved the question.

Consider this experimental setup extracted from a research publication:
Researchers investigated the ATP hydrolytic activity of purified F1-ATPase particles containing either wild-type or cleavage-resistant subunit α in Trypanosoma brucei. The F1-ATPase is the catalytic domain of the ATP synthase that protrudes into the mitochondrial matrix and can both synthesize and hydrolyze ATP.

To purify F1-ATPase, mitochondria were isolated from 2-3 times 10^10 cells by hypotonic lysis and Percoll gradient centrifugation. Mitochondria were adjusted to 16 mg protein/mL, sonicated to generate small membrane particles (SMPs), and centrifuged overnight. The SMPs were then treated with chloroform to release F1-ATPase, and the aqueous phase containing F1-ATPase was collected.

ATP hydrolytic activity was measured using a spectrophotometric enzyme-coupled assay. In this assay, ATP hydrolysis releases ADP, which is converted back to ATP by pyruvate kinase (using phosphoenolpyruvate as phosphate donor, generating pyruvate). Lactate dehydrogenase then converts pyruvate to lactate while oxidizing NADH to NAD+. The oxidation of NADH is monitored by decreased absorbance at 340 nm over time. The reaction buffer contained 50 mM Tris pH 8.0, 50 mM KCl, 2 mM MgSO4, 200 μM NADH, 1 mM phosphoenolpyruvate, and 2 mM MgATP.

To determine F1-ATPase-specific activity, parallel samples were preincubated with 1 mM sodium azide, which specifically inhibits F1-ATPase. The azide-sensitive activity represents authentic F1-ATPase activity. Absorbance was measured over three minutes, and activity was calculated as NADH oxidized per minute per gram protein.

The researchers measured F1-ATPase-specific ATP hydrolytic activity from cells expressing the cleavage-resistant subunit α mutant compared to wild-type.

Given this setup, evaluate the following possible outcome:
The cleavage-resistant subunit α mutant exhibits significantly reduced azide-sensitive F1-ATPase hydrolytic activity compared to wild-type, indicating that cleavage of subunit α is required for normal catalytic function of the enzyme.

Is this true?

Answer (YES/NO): NO